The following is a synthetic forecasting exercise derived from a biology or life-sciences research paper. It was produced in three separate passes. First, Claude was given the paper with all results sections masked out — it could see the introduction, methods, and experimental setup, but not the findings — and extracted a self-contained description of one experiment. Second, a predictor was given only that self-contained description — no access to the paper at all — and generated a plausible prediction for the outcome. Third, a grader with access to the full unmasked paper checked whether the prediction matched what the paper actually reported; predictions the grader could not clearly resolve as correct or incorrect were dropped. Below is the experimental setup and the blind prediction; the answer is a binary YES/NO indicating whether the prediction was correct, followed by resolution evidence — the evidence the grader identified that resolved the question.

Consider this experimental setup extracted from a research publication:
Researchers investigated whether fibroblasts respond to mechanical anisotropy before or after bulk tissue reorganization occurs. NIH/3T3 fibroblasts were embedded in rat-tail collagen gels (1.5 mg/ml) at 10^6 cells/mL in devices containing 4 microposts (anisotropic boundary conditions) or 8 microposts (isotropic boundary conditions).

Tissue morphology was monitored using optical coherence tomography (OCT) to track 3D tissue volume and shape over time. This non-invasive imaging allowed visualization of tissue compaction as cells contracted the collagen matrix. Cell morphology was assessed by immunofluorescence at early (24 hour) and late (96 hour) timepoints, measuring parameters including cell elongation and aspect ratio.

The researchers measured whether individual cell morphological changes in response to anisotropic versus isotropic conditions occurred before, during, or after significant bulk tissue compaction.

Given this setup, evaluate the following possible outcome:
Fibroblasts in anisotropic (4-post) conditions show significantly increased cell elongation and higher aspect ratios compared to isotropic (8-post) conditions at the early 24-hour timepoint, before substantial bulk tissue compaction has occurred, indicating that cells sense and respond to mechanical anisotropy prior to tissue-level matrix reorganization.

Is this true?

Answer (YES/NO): YES